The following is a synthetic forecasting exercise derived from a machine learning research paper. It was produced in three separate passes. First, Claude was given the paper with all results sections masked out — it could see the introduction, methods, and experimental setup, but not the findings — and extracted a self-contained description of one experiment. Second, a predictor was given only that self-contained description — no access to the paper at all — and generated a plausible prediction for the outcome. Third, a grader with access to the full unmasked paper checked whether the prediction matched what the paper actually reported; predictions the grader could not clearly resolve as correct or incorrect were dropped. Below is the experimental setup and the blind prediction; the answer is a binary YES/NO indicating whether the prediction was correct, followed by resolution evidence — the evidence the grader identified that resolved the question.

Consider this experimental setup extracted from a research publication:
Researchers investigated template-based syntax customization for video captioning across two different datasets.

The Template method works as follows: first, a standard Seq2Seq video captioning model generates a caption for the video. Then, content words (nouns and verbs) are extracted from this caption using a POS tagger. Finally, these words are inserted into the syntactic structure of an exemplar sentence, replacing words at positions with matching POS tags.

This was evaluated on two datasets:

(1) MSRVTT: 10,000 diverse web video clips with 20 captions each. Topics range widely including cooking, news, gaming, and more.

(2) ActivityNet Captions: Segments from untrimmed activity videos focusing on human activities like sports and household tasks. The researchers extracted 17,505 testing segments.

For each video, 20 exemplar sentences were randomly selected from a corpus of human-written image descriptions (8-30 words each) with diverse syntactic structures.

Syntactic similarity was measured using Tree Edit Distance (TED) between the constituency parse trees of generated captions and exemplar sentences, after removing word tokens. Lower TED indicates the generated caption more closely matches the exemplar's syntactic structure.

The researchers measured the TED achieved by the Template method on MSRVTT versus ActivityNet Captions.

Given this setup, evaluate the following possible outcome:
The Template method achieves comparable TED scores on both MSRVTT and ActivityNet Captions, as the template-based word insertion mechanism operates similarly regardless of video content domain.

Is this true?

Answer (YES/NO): NO